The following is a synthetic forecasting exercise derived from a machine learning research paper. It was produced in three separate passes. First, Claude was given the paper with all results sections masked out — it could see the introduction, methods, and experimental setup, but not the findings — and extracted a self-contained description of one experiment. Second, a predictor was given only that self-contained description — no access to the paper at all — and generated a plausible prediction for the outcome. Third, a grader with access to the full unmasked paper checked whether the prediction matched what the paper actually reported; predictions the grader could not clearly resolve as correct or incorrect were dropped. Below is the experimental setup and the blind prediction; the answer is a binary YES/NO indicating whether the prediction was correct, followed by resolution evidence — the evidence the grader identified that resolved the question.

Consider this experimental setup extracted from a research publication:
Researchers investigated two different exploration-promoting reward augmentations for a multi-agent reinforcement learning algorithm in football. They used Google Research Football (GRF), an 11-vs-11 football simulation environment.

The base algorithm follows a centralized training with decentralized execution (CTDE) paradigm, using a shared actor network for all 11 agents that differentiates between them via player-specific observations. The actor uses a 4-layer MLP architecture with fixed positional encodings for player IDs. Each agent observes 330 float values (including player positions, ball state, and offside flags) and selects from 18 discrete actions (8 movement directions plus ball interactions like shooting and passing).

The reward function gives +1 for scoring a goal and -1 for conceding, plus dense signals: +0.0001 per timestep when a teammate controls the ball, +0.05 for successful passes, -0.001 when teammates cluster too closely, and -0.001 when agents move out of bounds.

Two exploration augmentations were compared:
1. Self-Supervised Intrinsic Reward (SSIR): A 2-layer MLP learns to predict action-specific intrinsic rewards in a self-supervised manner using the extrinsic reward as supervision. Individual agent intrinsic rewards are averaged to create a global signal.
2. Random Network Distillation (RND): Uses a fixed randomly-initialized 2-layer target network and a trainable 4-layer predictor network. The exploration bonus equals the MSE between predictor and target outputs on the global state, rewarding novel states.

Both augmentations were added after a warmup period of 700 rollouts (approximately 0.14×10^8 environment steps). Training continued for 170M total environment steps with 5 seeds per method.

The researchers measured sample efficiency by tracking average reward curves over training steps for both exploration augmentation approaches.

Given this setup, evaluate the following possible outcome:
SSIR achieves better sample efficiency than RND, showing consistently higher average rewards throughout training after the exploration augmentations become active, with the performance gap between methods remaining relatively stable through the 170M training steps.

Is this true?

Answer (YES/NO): NO